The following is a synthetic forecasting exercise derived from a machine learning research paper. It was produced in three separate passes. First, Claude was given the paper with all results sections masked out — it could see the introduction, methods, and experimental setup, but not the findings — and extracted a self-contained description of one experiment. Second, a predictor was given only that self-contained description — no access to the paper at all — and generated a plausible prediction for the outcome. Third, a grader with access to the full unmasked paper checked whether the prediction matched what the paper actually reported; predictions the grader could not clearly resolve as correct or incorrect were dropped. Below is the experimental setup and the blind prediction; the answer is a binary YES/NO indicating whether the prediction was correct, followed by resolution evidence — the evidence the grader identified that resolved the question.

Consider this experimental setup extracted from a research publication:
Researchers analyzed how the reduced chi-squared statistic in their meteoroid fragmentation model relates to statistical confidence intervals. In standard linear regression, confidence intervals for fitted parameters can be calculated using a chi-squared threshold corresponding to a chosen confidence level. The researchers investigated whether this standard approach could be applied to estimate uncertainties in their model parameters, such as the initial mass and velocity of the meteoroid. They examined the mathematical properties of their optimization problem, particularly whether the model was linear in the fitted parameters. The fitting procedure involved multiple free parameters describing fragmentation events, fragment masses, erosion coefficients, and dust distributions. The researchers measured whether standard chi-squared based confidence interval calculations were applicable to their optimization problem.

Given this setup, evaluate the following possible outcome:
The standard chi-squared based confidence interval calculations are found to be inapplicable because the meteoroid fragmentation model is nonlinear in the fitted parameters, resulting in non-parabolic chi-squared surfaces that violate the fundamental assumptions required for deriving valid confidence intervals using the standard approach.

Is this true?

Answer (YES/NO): YES